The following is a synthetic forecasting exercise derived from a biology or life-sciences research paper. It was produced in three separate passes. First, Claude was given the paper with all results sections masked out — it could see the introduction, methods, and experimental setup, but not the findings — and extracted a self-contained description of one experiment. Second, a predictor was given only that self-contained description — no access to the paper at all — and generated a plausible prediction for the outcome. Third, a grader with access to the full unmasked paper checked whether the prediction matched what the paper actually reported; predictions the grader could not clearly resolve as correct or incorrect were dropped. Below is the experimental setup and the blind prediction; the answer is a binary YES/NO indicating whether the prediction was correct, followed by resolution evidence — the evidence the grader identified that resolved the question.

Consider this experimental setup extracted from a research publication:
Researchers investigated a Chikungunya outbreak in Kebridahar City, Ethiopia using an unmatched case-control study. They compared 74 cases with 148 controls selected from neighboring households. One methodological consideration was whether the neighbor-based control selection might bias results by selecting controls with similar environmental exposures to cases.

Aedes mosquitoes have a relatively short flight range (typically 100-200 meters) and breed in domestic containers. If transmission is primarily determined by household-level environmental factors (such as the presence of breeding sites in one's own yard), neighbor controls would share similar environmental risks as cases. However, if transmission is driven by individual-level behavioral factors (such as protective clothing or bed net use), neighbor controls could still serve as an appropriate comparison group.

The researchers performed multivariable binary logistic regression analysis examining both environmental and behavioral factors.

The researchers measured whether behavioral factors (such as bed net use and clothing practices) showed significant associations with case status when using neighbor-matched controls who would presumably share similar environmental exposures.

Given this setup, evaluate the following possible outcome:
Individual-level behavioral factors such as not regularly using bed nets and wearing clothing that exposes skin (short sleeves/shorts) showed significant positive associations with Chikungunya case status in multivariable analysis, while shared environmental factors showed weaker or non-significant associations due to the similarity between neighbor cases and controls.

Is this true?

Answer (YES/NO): NO